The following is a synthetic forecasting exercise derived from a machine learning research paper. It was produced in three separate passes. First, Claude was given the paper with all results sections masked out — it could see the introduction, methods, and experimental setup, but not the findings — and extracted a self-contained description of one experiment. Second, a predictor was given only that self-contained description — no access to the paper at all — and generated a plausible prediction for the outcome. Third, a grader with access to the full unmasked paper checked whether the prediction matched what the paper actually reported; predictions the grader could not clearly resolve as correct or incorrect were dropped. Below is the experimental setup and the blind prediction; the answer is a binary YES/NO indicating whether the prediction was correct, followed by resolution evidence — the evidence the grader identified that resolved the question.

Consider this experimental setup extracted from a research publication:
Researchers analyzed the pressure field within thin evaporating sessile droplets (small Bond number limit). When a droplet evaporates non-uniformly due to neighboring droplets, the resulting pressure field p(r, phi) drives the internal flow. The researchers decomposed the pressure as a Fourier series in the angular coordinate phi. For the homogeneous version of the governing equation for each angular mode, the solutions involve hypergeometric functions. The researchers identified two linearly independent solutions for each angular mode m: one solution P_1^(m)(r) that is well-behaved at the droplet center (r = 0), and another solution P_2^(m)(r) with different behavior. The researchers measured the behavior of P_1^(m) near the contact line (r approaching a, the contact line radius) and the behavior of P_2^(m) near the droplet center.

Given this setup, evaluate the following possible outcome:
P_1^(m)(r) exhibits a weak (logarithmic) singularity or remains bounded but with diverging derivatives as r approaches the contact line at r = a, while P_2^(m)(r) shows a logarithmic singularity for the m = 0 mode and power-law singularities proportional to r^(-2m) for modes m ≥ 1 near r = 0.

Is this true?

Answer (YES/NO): NO